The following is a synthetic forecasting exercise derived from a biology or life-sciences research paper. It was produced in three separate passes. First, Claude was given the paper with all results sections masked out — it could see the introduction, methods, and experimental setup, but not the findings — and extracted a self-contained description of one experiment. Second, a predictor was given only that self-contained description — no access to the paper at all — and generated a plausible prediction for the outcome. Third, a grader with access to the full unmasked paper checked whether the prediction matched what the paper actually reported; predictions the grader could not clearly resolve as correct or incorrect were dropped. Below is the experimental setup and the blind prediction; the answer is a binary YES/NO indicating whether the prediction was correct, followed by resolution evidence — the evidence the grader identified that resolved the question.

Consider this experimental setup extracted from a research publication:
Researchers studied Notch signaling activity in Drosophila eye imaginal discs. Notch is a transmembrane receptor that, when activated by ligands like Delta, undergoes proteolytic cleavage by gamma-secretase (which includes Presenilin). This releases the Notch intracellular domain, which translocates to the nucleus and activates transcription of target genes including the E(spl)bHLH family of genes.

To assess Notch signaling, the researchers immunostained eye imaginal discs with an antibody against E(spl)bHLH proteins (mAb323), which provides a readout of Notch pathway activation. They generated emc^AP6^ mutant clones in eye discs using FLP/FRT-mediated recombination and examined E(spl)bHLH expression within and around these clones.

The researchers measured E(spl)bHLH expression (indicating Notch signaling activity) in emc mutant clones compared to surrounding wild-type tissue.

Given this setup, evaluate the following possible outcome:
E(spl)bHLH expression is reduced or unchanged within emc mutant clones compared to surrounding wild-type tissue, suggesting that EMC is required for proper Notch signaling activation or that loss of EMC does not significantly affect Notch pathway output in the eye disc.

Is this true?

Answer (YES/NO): NO